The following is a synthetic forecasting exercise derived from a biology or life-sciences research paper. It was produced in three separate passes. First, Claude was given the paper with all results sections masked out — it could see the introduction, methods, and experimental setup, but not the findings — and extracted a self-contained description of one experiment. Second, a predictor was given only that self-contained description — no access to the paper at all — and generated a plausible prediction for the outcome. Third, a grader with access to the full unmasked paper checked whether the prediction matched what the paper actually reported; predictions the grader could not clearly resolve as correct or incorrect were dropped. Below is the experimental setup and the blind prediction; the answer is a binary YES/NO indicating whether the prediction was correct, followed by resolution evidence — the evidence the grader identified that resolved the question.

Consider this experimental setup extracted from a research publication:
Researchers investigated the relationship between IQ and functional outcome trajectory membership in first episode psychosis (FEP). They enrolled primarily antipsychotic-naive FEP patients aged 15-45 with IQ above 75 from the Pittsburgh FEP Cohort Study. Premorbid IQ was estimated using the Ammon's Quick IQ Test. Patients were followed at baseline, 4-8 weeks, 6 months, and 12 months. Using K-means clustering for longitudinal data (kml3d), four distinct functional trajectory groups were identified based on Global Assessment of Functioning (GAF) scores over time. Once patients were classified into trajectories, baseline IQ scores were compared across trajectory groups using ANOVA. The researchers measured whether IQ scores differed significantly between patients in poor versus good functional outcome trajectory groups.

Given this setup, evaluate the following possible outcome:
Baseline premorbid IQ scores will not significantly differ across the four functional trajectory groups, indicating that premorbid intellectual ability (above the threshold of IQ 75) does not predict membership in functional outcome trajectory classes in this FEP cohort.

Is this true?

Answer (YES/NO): NO